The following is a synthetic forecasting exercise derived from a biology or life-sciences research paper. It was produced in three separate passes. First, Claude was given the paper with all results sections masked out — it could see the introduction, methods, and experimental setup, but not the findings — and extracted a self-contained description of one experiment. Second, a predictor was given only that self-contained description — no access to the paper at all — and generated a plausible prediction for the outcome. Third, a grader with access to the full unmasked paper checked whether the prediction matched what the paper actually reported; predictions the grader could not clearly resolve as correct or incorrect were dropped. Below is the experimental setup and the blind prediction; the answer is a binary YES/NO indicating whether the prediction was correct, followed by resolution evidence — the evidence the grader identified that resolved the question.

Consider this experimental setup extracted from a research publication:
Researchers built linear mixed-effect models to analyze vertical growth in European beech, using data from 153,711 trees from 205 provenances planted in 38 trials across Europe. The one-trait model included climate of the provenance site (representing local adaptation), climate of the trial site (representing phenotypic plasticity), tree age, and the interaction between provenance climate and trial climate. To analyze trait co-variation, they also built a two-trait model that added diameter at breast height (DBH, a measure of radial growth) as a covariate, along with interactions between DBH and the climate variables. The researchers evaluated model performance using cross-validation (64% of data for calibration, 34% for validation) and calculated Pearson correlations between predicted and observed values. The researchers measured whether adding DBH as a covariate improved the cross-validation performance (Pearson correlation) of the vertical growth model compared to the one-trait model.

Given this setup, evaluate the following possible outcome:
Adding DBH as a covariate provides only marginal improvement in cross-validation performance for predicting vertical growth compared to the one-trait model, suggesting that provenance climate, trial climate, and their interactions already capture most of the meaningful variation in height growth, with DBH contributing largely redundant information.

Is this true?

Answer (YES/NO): NO